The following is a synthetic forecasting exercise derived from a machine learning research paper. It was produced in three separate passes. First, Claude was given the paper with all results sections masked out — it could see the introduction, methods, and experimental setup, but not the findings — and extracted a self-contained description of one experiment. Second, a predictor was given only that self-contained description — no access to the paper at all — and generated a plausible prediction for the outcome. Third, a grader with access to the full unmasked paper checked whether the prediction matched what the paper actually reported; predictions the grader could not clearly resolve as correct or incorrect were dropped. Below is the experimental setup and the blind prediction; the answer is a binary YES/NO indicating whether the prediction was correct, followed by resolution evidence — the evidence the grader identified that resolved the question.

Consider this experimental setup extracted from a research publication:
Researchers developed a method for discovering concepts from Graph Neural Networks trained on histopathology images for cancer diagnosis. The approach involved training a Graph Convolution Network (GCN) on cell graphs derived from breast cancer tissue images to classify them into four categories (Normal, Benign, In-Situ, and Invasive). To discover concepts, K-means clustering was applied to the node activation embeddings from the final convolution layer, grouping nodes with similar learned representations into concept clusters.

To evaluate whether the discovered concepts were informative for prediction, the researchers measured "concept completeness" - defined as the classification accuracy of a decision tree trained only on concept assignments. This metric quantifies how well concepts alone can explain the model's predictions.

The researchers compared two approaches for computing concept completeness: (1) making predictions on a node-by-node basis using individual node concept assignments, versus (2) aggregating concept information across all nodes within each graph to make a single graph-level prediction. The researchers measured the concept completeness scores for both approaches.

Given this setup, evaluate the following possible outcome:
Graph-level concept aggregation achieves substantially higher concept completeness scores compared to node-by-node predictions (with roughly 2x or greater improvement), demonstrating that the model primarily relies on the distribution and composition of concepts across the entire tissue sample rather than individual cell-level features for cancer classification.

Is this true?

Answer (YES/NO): NO